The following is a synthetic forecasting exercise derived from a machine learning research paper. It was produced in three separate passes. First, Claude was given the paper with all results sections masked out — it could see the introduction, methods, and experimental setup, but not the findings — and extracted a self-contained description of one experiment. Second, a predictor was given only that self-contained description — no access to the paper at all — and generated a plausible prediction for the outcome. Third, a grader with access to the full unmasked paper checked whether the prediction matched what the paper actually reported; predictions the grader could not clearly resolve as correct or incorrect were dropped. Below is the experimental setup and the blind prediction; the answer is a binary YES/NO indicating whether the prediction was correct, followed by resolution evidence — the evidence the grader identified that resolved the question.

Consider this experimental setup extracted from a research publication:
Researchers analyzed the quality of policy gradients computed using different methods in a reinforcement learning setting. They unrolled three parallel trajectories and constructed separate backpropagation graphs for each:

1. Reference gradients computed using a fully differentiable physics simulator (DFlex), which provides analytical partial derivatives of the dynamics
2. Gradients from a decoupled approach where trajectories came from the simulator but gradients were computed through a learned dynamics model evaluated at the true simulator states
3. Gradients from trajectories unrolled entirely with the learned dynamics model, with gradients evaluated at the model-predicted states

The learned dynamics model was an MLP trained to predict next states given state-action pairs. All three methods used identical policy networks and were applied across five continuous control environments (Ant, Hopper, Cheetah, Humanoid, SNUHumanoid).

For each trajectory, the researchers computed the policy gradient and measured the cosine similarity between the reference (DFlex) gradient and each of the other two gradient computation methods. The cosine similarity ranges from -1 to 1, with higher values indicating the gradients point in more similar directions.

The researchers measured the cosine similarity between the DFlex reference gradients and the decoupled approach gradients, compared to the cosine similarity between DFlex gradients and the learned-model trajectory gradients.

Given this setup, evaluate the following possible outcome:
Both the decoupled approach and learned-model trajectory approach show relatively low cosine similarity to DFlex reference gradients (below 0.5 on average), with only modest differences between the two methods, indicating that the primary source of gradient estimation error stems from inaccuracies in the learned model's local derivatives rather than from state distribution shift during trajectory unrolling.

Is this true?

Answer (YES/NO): NO